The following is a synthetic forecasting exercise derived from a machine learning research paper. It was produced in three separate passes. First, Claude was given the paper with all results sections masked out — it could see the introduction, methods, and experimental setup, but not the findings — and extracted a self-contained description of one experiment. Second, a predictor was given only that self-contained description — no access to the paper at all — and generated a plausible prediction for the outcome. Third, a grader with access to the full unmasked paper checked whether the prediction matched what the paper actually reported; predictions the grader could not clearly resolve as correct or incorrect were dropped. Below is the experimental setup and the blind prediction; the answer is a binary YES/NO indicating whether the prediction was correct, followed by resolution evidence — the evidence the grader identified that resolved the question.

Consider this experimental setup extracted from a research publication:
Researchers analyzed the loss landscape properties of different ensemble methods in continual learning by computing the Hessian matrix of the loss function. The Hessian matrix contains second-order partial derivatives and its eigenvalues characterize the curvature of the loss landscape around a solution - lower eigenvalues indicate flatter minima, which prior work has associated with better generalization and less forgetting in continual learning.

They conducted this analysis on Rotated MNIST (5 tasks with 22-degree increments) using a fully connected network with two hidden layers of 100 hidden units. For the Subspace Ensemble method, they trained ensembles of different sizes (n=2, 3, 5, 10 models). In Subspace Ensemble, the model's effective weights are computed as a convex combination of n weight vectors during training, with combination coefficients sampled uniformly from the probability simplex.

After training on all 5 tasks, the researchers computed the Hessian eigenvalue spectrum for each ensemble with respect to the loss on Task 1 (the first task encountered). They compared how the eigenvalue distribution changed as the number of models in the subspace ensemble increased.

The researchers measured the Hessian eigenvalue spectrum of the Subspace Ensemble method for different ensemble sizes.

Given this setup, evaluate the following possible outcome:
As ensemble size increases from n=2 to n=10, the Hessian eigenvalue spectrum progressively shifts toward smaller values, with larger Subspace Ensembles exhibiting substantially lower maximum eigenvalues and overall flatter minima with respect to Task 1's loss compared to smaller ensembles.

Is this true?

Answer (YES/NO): YES